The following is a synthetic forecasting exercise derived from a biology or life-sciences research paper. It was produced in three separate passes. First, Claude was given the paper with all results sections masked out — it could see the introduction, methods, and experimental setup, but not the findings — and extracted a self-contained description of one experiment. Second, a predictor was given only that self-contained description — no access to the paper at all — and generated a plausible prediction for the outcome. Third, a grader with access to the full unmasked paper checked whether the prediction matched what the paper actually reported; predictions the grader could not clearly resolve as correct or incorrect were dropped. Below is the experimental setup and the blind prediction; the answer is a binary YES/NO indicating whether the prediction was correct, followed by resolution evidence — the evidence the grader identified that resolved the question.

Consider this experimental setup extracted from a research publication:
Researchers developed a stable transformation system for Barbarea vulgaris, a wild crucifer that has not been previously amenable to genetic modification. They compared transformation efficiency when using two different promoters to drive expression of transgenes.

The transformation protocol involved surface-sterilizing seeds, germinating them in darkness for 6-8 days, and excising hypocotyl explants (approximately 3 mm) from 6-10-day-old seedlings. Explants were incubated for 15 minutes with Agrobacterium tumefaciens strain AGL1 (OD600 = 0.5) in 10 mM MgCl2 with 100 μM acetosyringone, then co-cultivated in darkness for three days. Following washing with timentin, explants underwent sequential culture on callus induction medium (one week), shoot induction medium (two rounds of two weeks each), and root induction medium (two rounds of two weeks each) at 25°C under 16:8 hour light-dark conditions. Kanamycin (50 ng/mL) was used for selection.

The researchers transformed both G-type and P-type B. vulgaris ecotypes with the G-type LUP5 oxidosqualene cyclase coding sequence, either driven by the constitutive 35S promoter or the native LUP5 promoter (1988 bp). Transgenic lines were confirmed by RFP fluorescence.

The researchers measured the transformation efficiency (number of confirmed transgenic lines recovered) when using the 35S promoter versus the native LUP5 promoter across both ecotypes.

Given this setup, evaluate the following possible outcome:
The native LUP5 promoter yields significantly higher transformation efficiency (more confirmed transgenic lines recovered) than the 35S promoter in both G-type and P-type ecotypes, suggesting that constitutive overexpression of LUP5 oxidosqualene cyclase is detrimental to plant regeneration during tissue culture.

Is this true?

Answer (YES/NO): YES